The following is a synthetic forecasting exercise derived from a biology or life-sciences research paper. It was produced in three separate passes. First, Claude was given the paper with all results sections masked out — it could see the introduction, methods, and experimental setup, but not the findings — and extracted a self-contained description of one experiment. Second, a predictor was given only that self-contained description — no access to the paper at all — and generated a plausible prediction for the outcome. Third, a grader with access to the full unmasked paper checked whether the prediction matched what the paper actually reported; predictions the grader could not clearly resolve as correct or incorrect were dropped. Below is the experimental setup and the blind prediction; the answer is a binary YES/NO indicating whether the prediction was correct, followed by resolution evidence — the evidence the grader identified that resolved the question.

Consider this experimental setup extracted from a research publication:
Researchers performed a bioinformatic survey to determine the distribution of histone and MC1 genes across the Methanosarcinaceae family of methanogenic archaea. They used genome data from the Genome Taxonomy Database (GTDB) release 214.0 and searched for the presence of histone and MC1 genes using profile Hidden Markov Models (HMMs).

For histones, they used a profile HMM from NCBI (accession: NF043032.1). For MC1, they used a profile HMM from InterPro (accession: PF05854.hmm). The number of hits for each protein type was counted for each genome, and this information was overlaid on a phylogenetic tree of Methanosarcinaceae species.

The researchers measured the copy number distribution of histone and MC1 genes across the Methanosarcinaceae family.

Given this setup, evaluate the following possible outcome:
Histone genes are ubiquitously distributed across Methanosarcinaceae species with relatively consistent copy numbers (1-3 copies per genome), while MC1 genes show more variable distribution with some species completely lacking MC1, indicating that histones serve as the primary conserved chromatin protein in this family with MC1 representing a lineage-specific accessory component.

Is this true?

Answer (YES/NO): NO